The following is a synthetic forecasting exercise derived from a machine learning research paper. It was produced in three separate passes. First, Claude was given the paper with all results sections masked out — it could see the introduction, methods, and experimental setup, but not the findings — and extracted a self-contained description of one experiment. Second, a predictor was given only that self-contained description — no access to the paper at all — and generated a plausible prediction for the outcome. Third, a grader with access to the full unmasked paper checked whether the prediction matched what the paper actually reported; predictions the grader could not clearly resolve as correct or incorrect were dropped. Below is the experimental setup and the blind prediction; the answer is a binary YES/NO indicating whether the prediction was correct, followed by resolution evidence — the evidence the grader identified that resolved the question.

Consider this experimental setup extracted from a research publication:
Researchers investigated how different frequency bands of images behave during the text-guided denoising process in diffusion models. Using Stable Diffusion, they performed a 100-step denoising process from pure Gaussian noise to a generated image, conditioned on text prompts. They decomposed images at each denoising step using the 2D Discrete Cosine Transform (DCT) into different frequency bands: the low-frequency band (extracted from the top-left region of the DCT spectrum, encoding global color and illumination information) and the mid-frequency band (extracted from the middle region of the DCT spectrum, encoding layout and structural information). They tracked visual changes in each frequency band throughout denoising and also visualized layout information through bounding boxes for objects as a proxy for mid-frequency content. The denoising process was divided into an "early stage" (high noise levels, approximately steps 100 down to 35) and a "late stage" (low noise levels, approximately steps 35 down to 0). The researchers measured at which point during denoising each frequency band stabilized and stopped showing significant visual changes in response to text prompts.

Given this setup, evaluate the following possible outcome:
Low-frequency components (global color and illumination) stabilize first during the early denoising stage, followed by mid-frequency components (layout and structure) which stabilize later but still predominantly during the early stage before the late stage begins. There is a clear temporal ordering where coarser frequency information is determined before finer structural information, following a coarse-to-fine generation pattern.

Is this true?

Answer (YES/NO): NO